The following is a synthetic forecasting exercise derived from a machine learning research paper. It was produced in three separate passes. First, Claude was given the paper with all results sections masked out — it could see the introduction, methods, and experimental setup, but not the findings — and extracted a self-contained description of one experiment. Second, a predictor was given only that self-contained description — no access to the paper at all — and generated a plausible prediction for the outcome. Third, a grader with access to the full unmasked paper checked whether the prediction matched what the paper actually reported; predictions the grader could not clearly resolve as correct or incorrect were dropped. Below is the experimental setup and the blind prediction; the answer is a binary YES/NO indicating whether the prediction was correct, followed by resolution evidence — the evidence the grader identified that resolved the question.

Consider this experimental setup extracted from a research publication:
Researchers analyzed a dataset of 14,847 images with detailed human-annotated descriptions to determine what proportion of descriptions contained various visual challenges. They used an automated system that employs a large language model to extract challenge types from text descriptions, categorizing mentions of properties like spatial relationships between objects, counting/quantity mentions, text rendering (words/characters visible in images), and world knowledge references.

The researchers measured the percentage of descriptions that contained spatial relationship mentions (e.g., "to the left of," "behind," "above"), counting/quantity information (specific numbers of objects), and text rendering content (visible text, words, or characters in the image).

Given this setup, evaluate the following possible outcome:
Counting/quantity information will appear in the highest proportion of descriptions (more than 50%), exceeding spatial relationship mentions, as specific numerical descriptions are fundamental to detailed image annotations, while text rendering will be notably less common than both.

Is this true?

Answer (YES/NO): NO